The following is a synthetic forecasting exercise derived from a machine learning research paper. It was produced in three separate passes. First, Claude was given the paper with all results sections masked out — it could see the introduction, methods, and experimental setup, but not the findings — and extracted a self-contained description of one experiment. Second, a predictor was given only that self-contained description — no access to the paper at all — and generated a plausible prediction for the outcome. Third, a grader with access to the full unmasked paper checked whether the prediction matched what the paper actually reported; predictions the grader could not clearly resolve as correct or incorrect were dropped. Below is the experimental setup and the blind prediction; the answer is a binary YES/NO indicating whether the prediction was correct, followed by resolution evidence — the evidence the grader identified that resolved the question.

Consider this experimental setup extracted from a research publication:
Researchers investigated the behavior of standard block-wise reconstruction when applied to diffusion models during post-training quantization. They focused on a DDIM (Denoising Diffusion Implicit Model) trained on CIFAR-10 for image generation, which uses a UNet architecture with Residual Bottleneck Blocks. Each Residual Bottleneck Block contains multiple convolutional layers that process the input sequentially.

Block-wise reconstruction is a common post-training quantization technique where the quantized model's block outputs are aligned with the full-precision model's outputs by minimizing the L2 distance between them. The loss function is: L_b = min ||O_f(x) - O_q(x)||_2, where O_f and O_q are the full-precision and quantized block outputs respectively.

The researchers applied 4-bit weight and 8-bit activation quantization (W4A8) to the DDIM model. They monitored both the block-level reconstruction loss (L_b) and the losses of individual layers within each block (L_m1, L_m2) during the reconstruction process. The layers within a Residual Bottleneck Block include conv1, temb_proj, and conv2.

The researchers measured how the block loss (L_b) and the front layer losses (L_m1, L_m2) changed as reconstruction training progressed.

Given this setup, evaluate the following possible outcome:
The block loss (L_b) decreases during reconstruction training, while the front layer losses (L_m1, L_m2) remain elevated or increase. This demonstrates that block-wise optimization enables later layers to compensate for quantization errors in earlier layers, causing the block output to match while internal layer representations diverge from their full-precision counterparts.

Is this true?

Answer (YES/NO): YES